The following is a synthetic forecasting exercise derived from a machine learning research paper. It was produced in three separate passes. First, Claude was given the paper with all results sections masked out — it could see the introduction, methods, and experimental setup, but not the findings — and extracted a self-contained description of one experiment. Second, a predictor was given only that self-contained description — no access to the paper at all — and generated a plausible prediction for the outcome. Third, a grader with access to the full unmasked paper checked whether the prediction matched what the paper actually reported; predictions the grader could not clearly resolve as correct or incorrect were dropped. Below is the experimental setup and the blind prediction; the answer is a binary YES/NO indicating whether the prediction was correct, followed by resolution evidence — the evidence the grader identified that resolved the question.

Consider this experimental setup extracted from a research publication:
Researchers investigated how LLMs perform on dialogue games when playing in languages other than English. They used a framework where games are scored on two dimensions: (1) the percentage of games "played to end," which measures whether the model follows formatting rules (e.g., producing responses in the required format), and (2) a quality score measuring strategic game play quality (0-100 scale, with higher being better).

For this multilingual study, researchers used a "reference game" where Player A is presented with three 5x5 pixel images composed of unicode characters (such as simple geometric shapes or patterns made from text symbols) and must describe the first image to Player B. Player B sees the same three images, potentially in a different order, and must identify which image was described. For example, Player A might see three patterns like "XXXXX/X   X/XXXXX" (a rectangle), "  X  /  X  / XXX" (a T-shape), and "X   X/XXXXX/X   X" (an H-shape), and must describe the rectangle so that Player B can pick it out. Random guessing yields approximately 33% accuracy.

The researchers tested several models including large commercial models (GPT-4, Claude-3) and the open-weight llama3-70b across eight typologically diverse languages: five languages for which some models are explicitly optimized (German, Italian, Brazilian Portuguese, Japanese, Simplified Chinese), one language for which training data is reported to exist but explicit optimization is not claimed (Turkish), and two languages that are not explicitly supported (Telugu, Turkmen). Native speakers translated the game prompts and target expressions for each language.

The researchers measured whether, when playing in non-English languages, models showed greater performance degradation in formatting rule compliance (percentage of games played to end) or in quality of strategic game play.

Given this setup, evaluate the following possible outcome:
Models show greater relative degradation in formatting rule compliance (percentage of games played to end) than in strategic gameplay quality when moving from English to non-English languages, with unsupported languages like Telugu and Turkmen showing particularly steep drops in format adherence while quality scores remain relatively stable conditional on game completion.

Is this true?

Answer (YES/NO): NO